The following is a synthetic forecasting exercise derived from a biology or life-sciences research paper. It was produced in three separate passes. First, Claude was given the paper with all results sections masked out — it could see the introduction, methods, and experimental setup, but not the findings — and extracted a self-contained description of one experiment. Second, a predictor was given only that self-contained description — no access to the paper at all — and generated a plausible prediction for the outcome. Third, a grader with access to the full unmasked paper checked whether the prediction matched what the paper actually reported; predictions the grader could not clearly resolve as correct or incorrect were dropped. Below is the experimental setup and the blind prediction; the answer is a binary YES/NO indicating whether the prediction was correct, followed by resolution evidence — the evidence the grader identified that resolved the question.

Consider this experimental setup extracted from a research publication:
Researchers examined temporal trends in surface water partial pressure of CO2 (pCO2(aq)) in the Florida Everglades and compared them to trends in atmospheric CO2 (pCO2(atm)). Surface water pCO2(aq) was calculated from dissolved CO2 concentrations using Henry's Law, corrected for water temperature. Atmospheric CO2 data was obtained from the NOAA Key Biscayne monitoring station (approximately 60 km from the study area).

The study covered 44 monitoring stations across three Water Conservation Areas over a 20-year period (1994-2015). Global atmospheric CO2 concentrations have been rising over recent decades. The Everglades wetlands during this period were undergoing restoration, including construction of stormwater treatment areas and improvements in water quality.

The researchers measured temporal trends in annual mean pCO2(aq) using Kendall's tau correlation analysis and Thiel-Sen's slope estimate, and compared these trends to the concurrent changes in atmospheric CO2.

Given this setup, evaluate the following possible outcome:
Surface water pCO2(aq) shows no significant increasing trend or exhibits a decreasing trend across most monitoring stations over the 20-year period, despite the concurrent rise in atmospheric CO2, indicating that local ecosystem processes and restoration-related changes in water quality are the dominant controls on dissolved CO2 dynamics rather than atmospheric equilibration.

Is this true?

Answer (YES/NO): YES